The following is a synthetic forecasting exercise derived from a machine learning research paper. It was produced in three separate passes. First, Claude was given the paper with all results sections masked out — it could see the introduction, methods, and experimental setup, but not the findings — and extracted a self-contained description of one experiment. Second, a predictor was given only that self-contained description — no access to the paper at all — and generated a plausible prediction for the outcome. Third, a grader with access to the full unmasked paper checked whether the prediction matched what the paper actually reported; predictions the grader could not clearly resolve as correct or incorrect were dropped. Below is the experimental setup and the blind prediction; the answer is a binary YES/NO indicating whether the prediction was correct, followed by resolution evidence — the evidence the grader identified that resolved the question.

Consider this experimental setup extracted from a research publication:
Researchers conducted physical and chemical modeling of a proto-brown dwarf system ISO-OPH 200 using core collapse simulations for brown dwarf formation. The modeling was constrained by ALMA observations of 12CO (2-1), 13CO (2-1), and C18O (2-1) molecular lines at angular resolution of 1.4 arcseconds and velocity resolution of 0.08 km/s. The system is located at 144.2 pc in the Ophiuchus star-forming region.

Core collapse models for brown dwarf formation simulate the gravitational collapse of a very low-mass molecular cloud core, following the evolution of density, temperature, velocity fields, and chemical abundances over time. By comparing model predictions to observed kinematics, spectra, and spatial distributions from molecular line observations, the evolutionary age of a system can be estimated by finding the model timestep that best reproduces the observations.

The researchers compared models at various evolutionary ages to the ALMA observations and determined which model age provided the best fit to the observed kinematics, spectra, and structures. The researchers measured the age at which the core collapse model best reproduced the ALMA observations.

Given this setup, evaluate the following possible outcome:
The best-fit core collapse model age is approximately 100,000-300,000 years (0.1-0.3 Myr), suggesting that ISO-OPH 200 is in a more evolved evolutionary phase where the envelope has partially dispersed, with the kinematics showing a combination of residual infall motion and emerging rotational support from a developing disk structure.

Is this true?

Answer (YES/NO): NO